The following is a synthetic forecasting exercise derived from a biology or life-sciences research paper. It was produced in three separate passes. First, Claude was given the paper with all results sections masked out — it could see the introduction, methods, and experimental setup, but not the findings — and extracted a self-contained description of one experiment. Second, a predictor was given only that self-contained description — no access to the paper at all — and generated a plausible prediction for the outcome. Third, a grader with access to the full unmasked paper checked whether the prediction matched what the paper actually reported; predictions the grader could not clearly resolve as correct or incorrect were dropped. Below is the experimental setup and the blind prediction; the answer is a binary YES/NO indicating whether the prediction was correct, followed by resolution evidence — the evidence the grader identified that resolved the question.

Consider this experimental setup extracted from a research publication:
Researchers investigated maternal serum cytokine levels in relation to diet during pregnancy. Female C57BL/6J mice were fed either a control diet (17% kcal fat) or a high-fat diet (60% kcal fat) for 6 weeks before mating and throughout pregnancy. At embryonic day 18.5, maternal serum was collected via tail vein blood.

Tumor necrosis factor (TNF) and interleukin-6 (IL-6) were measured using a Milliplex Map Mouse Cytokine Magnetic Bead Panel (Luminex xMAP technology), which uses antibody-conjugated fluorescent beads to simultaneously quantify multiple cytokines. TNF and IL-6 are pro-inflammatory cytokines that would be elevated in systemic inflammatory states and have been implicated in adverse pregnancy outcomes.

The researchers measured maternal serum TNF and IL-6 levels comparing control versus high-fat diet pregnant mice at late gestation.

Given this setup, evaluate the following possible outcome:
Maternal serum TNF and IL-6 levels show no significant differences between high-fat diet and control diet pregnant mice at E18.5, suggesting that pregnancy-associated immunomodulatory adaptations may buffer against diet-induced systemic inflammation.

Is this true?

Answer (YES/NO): NO